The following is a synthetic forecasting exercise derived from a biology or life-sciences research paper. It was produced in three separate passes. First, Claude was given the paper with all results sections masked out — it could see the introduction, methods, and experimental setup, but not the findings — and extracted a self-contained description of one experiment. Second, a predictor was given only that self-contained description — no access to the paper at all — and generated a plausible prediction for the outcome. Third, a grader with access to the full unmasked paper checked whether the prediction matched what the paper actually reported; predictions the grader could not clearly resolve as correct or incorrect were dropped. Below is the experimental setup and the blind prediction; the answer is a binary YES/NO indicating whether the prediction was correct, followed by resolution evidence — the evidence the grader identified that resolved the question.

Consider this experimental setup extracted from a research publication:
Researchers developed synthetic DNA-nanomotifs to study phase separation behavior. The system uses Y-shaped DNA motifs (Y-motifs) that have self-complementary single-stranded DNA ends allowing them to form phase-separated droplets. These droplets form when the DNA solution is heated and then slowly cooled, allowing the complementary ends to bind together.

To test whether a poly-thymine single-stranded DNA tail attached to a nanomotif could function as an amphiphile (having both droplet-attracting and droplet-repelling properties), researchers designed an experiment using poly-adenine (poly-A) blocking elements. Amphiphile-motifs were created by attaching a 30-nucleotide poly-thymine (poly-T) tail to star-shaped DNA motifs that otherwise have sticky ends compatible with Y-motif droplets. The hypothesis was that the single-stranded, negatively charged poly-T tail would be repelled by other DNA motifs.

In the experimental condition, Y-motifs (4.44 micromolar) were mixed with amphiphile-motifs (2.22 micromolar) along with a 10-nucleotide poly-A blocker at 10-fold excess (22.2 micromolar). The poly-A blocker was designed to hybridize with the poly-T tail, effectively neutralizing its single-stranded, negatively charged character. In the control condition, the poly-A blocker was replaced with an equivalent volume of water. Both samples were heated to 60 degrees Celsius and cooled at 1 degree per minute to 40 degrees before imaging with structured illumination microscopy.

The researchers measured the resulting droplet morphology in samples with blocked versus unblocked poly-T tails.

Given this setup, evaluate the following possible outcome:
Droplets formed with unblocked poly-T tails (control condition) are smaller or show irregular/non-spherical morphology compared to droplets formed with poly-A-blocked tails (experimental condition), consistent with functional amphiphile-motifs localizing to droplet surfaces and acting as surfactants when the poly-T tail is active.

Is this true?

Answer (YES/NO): YES